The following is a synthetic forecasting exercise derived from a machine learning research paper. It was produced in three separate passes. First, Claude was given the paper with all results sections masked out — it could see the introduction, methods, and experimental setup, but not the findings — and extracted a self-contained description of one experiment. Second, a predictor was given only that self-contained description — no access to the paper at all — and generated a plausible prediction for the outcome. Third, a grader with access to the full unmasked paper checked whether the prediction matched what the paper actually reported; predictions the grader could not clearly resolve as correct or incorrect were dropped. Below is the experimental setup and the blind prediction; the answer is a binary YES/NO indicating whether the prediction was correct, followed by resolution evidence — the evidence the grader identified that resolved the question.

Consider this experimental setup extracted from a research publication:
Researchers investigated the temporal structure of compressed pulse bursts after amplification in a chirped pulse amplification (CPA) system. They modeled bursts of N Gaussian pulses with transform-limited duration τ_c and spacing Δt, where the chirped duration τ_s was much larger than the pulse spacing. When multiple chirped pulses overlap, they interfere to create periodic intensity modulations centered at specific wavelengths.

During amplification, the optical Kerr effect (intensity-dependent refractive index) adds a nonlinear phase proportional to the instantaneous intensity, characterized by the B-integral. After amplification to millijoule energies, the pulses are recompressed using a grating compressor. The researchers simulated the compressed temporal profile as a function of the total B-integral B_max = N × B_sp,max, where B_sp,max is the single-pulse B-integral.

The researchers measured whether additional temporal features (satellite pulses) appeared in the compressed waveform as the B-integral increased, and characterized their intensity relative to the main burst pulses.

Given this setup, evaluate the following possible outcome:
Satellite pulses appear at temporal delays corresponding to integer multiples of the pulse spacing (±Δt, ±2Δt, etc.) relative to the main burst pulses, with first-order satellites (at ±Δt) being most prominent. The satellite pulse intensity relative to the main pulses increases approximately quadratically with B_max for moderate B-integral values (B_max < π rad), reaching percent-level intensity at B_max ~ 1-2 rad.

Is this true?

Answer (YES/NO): NO